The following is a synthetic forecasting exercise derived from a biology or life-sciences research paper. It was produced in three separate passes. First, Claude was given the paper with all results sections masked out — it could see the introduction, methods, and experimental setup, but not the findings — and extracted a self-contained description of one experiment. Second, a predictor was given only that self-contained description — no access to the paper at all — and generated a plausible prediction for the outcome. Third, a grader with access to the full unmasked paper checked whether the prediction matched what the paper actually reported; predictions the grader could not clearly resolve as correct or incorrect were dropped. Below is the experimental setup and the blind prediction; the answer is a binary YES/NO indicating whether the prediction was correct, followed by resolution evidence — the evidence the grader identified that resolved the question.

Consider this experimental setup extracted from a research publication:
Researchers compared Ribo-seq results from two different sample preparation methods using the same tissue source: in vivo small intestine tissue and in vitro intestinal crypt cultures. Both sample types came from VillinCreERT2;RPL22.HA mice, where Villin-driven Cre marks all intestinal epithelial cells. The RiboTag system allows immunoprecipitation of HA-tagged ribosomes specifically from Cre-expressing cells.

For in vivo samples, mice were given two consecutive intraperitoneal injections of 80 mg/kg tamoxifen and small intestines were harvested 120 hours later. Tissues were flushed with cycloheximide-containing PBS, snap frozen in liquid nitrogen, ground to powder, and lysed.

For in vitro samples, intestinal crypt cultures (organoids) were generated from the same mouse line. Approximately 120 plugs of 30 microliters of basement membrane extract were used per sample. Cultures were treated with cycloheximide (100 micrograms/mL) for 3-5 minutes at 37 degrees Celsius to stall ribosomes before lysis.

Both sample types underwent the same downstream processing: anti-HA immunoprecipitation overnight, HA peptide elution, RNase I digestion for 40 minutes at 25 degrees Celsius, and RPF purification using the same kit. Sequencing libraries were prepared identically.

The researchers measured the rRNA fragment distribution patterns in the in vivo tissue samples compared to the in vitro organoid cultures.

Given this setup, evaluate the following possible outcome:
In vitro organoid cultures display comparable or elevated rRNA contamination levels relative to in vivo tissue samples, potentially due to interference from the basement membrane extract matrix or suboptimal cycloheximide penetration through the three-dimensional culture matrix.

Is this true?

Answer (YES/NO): NO